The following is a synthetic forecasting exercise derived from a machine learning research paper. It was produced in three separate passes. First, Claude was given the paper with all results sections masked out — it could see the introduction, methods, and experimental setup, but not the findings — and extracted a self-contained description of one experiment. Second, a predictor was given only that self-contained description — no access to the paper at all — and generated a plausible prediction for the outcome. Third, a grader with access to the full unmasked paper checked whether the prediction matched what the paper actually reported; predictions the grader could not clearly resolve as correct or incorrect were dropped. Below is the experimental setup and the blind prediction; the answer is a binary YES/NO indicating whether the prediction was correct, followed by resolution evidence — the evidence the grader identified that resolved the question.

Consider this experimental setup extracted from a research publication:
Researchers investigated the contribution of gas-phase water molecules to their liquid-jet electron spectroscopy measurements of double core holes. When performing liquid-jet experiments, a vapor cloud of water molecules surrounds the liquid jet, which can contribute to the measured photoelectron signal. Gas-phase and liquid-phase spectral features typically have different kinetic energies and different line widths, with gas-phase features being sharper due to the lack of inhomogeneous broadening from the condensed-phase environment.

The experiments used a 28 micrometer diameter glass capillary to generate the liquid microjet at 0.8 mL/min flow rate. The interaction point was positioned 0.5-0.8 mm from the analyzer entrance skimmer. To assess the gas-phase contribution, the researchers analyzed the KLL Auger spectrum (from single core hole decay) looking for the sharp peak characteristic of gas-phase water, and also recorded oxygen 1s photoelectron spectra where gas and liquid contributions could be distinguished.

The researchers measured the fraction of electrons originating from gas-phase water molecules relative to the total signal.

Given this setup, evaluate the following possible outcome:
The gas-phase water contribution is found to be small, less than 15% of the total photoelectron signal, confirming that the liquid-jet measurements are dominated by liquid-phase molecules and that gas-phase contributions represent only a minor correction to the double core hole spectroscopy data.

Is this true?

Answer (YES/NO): YES